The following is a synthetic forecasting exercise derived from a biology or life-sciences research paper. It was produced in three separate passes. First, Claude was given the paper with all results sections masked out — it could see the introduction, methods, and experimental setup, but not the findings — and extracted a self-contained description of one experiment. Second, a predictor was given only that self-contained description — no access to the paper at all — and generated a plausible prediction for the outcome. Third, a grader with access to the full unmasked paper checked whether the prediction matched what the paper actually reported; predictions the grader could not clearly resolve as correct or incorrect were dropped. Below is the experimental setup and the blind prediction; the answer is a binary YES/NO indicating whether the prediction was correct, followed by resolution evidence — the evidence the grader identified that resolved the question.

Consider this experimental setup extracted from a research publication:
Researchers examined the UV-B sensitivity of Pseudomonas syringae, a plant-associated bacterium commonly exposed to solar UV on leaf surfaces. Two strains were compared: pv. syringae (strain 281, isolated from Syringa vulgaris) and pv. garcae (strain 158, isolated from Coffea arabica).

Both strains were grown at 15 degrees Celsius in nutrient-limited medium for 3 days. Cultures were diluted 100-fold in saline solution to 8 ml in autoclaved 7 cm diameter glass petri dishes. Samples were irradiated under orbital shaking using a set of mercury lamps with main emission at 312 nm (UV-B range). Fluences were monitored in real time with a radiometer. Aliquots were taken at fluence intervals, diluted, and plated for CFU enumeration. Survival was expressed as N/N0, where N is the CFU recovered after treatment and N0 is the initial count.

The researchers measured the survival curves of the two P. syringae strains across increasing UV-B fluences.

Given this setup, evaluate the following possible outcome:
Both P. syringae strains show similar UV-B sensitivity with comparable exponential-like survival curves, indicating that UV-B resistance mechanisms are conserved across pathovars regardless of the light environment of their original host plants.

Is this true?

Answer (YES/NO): NO